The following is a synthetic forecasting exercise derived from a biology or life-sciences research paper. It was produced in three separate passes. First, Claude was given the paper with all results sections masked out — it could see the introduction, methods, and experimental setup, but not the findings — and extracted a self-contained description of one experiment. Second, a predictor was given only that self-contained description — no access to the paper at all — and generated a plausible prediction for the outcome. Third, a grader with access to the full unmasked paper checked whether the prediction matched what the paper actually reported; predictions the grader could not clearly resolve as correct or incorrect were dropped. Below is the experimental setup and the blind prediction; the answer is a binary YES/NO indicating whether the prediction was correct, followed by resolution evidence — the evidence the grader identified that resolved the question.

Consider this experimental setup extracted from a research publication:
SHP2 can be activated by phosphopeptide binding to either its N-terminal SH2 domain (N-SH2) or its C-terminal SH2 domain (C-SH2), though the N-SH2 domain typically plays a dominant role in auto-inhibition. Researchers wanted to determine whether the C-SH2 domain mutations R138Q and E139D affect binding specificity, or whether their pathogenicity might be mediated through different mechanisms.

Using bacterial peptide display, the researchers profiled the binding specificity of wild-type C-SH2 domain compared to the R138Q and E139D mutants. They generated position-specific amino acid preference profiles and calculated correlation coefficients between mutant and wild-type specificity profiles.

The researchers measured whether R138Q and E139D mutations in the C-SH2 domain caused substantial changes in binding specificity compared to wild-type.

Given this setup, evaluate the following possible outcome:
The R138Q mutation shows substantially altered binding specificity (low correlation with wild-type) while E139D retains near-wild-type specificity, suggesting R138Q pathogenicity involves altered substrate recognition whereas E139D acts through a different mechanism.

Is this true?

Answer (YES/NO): NO